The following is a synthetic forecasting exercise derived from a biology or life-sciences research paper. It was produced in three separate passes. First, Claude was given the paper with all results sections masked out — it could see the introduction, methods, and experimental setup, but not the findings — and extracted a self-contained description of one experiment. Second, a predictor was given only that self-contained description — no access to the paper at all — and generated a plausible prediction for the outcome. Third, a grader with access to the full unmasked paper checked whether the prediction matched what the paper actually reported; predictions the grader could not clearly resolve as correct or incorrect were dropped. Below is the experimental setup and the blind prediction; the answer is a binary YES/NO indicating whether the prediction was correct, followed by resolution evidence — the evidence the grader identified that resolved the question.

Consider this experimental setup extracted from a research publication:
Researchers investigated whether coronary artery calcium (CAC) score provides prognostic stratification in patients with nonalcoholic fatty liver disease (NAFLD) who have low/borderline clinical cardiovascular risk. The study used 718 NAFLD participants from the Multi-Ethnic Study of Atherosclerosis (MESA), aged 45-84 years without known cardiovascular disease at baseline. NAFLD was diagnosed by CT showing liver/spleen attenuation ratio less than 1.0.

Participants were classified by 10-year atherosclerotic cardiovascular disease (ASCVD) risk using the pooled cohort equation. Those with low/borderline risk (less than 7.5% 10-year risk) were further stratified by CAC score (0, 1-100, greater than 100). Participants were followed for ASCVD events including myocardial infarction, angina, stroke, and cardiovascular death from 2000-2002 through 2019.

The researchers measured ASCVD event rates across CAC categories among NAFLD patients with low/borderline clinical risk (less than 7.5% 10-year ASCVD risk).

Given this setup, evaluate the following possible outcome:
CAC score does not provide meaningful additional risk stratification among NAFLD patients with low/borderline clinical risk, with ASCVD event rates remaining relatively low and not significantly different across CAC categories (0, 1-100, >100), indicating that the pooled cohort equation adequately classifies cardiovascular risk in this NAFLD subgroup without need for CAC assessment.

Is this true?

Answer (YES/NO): NO